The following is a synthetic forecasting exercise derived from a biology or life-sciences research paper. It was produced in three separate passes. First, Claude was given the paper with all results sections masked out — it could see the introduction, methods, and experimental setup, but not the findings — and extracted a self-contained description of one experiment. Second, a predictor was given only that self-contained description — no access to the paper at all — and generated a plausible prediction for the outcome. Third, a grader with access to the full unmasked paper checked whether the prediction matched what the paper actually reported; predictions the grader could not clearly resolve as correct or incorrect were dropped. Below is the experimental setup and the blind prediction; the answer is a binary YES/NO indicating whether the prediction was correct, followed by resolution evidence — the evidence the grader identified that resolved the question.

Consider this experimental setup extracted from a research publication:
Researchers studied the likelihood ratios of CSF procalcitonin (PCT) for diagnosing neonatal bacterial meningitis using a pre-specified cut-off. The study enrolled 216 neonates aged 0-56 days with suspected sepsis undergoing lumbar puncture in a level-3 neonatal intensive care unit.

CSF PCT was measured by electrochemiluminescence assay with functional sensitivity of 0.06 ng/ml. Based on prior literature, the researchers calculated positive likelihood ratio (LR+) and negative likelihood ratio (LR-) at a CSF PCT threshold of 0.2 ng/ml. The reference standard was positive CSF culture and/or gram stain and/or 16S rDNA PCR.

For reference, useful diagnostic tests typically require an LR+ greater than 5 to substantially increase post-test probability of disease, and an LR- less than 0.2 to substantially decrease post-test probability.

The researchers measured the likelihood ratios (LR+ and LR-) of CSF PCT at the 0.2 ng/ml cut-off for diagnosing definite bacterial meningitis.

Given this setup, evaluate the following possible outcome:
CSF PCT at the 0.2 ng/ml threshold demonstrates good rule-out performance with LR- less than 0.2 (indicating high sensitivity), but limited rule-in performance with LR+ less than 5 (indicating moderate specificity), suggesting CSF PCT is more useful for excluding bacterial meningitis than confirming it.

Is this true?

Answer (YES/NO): NO